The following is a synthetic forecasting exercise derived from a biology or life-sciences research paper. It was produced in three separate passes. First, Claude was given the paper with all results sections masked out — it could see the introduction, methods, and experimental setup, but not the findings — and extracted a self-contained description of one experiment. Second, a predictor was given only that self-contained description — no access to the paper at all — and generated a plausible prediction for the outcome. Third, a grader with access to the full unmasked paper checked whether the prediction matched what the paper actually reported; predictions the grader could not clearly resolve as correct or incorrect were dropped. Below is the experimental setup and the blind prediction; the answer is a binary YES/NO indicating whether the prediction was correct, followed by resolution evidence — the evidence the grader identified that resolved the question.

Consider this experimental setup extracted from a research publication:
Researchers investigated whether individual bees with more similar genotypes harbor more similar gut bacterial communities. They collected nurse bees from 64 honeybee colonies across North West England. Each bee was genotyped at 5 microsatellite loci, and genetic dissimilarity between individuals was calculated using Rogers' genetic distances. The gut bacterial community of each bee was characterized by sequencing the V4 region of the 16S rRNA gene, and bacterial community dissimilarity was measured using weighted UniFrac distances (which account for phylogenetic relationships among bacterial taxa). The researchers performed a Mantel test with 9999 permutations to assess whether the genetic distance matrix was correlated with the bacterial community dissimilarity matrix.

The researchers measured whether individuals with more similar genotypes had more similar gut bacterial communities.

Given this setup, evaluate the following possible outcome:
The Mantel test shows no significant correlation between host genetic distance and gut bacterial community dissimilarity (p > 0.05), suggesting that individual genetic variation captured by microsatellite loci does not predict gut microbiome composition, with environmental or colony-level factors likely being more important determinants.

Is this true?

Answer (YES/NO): YES